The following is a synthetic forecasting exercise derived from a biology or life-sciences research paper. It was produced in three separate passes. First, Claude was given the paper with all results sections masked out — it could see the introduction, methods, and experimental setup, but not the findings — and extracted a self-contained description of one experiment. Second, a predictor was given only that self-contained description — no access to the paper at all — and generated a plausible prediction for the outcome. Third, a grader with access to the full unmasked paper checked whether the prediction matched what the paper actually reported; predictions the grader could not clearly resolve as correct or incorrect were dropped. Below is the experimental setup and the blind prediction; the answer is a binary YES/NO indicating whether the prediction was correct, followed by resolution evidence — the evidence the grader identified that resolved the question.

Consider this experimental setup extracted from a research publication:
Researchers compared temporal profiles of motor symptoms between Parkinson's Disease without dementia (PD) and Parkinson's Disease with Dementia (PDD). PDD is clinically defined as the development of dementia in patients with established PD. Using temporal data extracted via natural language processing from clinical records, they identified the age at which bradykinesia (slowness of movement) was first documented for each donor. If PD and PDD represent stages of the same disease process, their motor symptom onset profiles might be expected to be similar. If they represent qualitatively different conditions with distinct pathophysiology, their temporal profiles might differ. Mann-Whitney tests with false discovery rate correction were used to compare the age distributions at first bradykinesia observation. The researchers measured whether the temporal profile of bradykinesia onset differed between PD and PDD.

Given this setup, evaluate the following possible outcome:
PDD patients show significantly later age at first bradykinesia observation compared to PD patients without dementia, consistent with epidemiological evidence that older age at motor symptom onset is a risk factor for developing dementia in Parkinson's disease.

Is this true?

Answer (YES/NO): NO